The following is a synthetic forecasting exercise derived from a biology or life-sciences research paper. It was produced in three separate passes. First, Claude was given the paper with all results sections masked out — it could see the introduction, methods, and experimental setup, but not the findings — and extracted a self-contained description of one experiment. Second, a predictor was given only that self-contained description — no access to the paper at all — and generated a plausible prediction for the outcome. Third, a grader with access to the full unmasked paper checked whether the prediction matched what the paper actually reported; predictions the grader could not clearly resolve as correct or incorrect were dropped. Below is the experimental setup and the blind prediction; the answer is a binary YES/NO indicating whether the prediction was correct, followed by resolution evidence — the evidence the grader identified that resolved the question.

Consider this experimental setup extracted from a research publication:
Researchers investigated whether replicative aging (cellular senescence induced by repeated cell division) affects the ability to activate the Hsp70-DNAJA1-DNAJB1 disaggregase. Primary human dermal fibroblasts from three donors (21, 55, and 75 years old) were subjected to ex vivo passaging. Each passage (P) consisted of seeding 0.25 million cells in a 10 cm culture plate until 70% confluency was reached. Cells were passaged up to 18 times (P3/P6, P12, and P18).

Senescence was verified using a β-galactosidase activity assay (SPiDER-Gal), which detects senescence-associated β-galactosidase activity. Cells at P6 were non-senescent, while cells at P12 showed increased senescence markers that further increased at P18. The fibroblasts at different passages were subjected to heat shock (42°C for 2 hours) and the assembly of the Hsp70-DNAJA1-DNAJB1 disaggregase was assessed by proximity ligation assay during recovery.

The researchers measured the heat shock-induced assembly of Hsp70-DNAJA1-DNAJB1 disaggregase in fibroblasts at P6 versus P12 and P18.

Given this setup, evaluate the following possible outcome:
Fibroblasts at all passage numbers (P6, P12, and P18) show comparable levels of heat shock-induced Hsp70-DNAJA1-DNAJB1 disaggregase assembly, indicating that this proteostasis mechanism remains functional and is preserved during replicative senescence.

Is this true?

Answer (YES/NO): NO